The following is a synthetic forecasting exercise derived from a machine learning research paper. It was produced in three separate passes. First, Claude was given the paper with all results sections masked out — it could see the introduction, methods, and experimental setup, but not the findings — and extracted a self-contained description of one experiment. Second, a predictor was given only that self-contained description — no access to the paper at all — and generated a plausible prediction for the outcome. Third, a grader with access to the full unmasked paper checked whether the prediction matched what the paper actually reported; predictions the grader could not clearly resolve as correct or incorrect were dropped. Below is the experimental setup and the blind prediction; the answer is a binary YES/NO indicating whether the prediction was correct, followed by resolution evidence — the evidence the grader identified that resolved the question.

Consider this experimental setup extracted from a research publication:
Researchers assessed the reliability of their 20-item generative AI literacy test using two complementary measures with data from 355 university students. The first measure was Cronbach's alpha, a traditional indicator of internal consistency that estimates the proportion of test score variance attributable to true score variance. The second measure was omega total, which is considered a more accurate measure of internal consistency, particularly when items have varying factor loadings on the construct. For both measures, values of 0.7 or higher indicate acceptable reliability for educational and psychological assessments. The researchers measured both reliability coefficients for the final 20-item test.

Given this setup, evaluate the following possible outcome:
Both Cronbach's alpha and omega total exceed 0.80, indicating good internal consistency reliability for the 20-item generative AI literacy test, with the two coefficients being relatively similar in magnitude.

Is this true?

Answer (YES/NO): NO